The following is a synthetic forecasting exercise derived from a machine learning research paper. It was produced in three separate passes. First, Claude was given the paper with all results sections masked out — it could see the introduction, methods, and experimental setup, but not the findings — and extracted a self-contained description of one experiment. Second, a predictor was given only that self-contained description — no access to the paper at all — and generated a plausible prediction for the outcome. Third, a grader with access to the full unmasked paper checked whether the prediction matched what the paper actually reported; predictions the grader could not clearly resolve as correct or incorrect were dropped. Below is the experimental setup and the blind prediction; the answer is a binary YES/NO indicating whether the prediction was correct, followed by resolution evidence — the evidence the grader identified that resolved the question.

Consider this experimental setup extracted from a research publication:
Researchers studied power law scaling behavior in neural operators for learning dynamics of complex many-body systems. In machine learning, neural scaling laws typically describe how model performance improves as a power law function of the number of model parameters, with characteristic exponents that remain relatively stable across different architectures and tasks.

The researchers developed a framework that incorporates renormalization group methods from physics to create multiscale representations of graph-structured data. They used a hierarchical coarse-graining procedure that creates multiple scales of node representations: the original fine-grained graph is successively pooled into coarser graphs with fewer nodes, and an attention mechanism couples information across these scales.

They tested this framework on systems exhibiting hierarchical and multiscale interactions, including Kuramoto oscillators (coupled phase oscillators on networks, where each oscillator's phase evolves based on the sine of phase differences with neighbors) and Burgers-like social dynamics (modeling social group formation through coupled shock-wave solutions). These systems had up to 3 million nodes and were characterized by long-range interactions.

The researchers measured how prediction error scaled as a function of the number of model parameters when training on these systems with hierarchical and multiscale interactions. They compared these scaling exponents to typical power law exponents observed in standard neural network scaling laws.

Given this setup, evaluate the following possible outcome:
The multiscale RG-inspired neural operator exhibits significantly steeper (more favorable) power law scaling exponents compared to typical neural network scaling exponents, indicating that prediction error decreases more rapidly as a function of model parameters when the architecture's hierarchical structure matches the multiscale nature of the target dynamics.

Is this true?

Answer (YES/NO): NO